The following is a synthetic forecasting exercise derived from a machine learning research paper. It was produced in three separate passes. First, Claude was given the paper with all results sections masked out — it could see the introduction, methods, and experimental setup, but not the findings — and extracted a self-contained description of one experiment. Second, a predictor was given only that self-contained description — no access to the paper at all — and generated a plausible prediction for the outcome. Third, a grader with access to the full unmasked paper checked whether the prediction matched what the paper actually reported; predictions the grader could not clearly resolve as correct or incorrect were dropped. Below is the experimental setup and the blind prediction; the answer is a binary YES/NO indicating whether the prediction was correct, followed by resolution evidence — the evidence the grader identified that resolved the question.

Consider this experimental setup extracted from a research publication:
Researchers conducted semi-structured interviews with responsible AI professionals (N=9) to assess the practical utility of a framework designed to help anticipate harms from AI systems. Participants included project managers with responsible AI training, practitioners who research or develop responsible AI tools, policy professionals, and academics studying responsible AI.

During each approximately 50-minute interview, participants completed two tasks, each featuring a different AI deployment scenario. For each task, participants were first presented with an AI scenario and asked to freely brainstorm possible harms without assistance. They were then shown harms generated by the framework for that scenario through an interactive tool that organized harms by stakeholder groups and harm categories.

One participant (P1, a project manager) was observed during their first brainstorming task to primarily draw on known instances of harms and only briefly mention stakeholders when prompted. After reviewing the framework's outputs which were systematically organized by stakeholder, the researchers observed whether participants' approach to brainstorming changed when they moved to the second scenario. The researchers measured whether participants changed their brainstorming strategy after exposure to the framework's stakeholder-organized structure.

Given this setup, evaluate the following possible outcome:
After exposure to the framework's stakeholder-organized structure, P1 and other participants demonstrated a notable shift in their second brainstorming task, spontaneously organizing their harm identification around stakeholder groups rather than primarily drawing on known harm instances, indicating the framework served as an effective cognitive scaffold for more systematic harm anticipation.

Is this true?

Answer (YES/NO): NO